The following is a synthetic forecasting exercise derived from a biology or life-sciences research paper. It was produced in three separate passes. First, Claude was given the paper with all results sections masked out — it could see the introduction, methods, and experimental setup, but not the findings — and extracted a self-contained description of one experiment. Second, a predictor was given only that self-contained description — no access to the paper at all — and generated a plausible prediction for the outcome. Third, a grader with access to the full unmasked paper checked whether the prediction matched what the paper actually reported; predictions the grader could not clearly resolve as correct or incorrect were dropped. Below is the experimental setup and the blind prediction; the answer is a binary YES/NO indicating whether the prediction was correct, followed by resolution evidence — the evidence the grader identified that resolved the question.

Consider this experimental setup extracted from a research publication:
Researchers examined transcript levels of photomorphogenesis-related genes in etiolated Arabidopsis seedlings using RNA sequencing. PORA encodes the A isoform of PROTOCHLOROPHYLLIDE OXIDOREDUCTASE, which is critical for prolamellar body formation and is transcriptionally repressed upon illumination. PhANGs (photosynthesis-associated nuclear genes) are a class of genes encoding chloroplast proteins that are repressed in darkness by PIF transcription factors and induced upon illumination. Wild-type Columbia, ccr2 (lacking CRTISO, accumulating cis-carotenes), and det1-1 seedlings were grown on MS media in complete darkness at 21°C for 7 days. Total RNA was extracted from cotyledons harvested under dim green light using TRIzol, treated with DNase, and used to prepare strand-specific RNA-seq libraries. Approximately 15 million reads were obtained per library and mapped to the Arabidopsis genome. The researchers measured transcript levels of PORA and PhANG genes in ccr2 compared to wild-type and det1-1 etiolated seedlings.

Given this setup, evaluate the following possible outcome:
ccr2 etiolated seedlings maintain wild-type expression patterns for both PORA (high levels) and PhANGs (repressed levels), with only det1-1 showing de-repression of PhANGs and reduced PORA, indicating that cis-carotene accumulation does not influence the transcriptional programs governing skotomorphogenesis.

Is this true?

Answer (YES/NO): YES